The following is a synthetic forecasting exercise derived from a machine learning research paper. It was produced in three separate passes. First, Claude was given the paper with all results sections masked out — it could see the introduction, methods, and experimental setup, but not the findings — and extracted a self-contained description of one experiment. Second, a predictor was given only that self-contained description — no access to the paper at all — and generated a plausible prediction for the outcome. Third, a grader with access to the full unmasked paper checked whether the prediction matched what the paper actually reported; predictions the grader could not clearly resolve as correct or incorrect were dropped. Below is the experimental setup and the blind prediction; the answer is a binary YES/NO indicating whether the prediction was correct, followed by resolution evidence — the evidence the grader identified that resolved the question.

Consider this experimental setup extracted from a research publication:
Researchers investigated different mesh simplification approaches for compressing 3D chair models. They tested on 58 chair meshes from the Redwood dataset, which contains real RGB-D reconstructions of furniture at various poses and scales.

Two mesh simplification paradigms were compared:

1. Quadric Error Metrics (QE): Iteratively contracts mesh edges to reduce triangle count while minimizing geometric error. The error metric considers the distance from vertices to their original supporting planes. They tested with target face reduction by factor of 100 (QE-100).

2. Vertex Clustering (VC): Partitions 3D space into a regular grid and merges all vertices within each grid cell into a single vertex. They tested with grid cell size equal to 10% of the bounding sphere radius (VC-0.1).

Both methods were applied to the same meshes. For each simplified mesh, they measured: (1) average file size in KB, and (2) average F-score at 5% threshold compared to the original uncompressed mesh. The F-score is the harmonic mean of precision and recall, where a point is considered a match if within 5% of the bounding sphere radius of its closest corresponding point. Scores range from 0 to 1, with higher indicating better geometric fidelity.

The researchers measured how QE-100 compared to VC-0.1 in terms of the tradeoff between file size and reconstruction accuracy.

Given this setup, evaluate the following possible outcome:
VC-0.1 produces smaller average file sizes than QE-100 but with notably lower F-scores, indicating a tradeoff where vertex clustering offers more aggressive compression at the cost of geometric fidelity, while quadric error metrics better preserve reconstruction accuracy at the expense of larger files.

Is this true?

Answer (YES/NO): NO